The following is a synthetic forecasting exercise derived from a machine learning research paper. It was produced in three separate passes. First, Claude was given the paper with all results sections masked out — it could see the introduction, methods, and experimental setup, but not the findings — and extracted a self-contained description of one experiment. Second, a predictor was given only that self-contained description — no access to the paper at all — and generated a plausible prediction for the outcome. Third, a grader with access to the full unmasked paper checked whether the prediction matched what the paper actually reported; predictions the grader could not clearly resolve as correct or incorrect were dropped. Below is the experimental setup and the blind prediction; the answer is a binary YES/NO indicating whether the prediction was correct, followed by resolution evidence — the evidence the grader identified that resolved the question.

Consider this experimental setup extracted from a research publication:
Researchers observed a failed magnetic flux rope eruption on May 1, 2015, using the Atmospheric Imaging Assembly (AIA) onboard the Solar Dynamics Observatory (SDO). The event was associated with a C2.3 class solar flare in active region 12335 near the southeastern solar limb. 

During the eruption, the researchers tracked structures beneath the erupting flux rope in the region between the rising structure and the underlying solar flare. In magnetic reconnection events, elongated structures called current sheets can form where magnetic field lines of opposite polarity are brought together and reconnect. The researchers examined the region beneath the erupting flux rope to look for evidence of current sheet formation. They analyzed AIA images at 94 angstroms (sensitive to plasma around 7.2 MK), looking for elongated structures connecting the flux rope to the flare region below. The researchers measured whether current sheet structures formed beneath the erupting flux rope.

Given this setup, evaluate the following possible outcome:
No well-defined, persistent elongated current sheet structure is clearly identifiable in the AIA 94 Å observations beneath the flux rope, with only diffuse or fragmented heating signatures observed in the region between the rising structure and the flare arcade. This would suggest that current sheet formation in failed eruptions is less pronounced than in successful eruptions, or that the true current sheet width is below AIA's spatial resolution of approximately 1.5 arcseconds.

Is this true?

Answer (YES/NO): NO